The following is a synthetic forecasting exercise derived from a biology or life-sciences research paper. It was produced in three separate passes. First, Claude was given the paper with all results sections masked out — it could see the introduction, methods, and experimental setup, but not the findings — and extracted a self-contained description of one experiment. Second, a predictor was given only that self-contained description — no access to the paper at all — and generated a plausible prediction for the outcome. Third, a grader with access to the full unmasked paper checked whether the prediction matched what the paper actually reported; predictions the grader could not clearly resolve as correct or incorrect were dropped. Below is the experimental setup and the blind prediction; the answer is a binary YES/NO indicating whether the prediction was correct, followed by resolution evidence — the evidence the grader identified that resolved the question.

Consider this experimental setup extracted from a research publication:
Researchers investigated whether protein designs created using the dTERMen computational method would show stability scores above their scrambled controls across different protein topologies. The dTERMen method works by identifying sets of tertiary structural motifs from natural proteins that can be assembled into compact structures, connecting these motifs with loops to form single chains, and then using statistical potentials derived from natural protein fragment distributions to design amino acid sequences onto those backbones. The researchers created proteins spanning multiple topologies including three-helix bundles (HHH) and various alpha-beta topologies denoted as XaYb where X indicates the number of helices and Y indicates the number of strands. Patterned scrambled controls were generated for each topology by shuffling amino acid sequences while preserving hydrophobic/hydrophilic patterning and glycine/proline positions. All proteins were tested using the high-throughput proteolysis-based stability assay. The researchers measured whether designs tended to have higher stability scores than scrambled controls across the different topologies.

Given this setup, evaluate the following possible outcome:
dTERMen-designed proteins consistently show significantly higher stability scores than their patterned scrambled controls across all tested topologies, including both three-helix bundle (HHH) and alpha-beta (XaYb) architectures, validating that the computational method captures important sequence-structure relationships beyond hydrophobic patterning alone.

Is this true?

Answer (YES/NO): NO